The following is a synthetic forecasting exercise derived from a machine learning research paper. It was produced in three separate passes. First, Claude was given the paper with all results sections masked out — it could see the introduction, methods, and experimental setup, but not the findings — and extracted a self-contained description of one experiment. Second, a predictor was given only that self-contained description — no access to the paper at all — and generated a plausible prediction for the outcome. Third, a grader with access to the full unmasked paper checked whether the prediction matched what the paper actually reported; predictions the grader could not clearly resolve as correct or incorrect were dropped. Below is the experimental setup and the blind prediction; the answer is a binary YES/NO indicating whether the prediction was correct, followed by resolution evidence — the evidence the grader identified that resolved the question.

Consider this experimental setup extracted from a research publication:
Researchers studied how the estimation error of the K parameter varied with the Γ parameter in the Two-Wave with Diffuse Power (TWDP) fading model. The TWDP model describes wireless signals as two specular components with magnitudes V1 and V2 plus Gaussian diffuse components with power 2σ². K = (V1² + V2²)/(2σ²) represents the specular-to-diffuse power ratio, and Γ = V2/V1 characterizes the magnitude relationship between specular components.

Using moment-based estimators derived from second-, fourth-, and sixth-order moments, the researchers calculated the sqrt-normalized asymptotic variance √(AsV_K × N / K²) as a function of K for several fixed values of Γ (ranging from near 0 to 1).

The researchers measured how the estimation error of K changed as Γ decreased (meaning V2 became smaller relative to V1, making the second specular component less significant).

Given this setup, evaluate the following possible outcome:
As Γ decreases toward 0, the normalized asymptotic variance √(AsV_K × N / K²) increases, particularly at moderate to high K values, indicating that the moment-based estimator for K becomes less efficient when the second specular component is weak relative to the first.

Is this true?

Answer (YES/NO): YES